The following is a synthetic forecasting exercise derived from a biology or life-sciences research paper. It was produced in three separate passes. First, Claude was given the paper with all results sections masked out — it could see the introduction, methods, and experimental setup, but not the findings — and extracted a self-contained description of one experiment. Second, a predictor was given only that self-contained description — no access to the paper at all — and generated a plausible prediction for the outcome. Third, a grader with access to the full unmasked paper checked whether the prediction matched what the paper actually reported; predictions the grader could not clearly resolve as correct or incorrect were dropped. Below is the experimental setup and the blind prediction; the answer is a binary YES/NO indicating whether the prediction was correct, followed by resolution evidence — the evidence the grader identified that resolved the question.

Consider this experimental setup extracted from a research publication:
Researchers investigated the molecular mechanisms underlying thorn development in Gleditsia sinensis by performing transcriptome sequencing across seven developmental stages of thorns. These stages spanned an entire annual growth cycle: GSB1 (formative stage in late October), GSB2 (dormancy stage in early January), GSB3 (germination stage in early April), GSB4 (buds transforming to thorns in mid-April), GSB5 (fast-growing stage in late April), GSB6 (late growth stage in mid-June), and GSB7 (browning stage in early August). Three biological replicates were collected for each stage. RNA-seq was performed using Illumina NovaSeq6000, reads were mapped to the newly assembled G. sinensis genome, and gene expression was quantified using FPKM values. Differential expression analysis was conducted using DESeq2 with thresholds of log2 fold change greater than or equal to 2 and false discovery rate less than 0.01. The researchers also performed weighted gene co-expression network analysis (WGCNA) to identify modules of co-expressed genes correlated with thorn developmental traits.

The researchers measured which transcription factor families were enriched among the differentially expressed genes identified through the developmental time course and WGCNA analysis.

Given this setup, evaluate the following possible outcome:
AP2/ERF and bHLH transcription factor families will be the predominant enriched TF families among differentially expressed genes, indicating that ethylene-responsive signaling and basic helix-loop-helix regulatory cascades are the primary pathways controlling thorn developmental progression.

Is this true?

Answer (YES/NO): NO